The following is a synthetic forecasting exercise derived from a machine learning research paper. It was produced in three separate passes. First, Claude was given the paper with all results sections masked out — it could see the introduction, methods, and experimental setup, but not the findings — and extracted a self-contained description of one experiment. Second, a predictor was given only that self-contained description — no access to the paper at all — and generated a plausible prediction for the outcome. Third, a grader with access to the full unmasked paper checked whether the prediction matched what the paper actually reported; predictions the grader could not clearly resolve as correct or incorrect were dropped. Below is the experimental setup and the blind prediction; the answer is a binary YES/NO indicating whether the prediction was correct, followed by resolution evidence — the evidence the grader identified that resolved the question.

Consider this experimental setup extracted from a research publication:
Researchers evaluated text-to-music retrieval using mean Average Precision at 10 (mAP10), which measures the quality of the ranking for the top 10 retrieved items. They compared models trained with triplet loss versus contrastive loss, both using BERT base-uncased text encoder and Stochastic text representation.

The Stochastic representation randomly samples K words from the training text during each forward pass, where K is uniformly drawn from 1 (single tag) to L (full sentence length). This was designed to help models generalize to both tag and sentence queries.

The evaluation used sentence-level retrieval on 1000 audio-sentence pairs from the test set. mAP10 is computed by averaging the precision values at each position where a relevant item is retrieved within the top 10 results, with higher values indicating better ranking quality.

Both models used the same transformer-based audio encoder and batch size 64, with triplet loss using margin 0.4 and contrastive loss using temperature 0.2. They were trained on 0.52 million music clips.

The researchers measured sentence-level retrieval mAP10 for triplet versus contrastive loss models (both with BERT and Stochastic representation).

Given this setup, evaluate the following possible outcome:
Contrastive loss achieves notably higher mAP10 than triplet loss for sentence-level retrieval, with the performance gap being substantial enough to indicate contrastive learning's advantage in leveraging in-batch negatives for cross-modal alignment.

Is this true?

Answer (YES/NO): YES